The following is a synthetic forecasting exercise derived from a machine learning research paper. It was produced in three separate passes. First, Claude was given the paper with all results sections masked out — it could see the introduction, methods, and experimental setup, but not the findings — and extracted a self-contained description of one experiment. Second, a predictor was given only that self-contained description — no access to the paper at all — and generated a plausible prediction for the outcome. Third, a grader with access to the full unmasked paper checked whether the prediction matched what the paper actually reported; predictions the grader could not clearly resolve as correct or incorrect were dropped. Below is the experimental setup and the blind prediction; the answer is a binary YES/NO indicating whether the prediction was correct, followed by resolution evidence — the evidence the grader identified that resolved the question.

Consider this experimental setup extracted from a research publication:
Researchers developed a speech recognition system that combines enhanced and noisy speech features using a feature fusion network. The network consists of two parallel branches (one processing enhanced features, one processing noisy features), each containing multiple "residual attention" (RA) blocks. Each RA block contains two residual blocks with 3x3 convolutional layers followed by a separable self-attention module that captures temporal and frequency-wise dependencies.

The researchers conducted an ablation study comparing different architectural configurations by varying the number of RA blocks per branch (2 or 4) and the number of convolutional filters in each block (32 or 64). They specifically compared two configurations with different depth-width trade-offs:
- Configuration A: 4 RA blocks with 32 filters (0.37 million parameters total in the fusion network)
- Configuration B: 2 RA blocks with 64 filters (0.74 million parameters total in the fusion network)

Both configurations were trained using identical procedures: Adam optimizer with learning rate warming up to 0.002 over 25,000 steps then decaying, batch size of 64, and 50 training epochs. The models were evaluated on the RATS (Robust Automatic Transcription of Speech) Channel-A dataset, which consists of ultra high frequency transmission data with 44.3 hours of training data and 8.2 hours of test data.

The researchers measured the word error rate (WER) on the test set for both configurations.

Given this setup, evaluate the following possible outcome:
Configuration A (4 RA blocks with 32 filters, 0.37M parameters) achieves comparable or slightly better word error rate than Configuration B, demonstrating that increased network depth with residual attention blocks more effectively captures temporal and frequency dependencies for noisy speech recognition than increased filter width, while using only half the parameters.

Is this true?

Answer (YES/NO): YES